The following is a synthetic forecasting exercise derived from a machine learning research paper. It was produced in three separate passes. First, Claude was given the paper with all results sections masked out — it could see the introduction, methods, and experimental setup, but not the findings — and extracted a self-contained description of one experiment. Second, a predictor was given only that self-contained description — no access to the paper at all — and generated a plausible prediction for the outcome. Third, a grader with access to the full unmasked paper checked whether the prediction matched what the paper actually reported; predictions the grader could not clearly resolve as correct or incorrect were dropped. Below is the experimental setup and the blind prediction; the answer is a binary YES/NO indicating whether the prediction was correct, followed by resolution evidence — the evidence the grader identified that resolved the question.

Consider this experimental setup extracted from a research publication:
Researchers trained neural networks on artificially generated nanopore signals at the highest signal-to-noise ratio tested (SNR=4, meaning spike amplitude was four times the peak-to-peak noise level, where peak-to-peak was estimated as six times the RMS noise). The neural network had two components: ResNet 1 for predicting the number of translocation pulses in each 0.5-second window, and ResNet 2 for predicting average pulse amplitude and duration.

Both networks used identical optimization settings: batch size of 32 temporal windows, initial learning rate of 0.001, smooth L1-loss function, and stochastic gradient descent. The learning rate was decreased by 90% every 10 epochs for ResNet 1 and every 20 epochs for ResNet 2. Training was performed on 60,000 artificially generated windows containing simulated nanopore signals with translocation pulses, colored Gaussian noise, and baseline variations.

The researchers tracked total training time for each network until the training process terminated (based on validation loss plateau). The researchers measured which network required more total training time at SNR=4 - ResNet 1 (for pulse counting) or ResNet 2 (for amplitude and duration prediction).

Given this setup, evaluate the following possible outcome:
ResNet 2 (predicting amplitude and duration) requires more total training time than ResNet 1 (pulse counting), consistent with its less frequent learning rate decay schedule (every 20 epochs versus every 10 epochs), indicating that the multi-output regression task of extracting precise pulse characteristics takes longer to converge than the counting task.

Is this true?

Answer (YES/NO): YES